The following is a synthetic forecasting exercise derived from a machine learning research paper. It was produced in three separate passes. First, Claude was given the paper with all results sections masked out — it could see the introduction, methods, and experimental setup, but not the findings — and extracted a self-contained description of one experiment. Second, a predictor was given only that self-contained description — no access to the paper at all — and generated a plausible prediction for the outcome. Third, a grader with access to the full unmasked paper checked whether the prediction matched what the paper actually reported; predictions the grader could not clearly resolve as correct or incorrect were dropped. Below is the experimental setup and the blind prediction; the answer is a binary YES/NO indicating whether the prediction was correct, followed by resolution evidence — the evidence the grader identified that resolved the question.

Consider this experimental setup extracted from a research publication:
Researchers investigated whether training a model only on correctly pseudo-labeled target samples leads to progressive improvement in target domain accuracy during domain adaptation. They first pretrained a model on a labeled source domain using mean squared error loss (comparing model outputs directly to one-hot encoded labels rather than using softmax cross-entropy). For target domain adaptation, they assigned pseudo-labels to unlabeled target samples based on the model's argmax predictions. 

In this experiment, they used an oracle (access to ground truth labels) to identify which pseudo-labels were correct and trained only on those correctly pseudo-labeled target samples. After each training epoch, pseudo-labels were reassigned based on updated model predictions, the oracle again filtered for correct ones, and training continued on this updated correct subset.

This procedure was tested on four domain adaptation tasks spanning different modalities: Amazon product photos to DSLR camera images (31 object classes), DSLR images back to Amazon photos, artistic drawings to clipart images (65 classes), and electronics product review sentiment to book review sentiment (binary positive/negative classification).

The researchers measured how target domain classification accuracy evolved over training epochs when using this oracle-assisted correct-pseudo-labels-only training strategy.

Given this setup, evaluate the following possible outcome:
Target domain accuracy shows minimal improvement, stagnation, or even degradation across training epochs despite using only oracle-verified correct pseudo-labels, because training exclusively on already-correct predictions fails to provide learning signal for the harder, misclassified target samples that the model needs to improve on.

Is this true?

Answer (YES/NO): NO